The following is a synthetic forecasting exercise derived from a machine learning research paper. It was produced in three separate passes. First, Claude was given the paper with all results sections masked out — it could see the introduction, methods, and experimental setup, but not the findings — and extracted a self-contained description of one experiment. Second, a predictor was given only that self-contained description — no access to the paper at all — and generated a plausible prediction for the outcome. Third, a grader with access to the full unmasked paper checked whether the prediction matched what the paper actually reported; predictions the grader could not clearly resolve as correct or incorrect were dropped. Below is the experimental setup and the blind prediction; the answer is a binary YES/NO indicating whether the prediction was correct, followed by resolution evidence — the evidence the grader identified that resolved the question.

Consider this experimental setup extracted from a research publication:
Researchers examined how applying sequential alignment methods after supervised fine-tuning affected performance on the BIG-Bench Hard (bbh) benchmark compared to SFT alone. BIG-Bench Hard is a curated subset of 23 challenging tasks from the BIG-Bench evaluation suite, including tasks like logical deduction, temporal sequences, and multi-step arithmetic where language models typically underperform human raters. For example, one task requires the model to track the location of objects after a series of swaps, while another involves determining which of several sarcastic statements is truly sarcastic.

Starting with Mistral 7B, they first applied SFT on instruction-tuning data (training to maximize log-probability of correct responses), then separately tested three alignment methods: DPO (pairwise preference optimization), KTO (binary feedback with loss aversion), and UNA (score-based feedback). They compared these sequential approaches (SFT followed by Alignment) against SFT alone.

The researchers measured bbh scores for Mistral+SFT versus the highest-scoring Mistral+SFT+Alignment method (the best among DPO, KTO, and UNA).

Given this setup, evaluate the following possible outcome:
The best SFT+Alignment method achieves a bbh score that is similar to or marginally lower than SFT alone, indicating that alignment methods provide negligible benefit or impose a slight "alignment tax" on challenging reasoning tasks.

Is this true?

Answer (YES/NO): YES